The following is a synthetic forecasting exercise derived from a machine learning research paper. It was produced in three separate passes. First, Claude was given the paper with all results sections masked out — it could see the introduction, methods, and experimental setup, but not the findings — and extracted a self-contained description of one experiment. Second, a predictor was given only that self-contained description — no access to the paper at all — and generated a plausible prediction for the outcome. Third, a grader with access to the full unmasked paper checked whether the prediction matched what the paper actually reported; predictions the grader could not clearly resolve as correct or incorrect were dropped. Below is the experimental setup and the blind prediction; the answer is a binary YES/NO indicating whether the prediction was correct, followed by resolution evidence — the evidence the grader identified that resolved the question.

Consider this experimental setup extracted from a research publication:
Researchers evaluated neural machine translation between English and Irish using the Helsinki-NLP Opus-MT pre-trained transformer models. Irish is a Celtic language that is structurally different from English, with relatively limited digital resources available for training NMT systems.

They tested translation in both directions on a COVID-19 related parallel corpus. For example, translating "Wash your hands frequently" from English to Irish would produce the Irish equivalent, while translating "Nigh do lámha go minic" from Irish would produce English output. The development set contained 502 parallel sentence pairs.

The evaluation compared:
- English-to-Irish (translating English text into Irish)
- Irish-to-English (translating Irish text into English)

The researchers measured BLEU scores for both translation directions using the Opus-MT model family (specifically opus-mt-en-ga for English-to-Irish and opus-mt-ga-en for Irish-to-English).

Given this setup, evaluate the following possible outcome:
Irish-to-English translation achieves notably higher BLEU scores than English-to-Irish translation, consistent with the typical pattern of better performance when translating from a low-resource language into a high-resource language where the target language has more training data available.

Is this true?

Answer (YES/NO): YES